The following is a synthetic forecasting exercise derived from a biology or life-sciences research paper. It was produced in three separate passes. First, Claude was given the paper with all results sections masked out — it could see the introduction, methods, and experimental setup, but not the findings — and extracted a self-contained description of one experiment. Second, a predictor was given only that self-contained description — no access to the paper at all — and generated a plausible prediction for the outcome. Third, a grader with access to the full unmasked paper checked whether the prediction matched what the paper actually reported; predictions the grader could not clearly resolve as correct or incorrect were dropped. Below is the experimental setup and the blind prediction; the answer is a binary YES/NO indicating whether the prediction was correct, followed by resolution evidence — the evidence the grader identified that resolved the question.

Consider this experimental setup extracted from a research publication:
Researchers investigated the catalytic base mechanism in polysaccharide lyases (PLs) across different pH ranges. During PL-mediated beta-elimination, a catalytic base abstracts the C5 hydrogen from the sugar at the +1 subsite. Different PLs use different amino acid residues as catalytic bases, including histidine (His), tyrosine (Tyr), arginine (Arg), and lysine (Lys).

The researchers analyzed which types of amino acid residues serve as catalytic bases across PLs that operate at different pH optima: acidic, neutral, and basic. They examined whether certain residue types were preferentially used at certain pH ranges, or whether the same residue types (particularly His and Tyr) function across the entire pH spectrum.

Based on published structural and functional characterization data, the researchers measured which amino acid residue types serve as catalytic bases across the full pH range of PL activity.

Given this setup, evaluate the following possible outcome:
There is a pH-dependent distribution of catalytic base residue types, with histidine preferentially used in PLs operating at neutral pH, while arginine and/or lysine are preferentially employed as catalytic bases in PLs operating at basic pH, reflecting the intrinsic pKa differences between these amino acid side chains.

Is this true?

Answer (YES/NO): NO